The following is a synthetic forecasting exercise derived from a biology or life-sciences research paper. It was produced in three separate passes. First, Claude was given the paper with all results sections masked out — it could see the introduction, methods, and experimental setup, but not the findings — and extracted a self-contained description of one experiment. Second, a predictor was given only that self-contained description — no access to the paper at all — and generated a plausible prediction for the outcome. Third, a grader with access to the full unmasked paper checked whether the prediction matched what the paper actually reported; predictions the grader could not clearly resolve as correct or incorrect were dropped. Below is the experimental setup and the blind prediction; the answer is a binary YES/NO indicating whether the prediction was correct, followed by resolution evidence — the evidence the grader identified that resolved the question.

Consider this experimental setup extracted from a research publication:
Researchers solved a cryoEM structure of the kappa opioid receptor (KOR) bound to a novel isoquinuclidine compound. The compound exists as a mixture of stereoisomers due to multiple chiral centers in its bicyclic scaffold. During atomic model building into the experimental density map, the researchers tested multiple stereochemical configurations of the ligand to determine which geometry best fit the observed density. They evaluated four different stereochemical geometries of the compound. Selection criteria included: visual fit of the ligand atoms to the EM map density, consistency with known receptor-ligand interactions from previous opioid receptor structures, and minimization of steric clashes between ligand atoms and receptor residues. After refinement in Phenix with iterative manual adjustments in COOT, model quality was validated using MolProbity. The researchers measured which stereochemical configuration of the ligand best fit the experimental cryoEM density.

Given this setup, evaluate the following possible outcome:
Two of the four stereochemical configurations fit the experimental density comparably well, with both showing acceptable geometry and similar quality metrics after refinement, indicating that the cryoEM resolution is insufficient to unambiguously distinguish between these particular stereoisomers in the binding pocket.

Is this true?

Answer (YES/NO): YES